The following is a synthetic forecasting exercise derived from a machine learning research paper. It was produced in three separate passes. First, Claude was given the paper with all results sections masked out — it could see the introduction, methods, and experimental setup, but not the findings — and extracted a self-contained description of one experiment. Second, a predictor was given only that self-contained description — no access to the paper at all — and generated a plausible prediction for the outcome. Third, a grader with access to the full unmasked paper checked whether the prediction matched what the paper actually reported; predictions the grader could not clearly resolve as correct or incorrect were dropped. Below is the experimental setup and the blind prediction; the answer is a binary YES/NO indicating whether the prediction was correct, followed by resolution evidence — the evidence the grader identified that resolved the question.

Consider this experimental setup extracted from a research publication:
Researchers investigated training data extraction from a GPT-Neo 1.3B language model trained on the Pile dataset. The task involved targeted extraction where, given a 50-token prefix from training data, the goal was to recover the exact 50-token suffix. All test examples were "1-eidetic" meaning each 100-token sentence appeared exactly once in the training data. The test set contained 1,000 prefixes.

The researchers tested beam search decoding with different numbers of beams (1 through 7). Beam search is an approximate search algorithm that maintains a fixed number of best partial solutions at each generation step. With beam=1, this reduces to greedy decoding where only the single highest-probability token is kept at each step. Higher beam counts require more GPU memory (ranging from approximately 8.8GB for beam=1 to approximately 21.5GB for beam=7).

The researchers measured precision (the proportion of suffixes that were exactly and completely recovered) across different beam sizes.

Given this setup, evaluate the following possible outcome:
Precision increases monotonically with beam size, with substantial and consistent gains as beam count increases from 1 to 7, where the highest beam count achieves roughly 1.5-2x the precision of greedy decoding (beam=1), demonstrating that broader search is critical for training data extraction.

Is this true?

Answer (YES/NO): NO